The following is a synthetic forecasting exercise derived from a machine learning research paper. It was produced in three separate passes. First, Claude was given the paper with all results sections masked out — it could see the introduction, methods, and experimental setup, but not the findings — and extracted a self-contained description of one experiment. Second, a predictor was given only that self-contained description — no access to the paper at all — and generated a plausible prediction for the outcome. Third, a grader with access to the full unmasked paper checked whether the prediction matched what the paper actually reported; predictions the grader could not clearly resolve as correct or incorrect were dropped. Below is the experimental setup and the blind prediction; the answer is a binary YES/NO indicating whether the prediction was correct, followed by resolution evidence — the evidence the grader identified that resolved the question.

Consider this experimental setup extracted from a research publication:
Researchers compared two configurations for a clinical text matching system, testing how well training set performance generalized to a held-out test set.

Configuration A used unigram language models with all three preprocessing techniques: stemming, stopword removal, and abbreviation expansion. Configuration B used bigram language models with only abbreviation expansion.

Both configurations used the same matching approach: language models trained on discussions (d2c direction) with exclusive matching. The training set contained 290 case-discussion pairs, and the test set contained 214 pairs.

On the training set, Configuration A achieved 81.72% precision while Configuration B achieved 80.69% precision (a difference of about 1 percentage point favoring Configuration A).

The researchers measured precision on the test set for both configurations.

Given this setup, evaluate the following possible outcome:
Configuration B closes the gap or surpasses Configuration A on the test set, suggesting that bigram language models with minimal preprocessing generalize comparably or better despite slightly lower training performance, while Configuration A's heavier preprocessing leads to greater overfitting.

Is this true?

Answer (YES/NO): NO